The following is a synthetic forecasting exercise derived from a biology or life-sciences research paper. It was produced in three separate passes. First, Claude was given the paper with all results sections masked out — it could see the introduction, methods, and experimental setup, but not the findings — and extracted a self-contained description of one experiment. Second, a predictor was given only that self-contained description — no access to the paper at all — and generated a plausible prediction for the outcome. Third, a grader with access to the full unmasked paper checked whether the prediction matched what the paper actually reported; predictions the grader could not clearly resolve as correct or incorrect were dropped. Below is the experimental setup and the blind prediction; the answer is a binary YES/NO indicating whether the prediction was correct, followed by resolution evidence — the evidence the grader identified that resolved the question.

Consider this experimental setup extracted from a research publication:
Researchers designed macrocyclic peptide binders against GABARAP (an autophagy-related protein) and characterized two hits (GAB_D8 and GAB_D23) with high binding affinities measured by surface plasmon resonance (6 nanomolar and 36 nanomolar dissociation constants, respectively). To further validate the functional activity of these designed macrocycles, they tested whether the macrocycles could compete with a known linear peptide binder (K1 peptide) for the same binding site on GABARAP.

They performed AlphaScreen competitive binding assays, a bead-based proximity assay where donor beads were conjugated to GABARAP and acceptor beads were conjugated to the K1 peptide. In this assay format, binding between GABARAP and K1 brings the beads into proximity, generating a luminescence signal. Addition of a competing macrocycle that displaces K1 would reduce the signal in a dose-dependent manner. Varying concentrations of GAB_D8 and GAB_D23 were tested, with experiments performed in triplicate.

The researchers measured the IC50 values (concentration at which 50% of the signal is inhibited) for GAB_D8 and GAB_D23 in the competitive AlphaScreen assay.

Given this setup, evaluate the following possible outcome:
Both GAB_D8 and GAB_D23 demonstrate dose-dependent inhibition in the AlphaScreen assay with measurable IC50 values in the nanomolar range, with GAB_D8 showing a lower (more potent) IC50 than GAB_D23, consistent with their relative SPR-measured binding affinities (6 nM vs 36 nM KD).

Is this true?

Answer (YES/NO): YES